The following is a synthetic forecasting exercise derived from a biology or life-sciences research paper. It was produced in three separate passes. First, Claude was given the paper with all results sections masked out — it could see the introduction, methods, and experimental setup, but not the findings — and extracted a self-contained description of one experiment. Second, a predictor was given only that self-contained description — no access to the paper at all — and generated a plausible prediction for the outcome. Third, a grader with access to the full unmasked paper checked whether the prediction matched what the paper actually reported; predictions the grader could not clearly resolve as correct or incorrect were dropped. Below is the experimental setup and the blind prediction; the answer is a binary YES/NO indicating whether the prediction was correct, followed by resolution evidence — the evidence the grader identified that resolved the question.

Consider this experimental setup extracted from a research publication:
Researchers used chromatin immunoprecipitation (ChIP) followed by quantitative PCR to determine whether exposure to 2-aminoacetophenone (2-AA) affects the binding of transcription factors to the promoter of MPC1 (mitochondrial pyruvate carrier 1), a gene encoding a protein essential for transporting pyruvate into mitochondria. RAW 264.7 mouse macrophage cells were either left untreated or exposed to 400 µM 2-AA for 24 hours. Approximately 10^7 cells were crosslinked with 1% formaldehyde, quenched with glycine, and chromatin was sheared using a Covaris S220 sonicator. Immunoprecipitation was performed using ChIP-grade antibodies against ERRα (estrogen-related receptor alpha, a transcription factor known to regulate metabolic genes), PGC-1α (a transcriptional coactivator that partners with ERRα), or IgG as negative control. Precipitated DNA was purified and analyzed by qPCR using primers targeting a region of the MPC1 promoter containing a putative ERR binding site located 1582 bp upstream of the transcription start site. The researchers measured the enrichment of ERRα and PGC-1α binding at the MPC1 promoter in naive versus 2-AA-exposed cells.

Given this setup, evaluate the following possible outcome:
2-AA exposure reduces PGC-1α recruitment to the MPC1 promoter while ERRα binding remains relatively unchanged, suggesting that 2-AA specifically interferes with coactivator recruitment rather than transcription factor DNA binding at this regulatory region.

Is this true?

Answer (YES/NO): NO